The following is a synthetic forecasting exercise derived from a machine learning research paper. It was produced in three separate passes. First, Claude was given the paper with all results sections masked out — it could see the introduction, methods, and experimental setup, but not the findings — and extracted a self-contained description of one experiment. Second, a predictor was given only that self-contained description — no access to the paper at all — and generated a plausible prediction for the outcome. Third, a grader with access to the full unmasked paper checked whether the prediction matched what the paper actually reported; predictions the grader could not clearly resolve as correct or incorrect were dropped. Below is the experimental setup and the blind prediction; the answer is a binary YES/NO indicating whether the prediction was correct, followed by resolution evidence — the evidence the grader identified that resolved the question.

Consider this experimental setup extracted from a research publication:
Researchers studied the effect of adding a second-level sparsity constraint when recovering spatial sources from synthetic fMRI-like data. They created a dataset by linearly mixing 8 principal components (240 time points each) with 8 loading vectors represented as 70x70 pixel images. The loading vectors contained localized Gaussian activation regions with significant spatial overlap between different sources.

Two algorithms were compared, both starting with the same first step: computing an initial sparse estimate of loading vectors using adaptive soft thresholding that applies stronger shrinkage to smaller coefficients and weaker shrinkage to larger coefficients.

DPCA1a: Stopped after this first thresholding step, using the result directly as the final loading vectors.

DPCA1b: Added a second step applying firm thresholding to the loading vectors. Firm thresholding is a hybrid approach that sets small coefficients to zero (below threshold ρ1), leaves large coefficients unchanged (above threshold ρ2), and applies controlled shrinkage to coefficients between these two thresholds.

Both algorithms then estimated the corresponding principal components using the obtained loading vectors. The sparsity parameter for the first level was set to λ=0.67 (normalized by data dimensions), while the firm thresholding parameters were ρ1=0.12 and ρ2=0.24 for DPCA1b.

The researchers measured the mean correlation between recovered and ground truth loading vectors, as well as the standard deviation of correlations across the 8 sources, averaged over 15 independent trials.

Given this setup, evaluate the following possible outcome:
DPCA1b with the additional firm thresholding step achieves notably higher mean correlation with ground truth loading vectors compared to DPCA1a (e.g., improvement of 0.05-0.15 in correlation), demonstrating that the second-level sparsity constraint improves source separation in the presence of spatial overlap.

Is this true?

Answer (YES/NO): NO